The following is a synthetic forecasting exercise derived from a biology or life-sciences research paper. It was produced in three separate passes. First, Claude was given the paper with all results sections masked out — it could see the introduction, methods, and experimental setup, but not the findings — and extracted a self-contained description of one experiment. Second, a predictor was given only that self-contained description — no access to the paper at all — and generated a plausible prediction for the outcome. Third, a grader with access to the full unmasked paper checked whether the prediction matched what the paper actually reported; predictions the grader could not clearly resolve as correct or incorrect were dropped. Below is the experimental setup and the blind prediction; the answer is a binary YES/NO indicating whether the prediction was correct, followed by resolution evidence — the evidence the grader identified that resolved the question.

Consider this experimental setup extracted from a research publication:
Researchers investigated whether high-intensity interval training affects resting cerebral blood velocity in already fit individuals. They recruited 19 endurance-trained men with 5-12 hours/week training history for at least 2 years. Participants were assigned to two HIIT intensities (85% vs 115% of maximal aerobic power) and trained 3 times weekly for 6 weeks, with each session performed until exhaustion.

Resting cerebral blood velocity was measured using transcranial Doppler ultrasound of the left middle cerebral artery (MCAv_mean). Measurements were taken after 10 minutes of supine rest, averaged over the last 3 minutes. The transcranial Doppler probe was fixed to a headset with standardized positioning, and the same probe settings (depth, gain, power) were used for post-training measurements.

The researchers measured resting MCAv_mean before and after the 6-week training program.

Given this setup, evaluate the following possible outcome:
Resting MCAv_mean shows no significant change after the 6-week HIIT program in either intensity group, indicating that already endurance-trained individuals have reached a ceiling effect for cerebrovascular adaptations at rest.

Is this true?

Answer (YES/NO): YES